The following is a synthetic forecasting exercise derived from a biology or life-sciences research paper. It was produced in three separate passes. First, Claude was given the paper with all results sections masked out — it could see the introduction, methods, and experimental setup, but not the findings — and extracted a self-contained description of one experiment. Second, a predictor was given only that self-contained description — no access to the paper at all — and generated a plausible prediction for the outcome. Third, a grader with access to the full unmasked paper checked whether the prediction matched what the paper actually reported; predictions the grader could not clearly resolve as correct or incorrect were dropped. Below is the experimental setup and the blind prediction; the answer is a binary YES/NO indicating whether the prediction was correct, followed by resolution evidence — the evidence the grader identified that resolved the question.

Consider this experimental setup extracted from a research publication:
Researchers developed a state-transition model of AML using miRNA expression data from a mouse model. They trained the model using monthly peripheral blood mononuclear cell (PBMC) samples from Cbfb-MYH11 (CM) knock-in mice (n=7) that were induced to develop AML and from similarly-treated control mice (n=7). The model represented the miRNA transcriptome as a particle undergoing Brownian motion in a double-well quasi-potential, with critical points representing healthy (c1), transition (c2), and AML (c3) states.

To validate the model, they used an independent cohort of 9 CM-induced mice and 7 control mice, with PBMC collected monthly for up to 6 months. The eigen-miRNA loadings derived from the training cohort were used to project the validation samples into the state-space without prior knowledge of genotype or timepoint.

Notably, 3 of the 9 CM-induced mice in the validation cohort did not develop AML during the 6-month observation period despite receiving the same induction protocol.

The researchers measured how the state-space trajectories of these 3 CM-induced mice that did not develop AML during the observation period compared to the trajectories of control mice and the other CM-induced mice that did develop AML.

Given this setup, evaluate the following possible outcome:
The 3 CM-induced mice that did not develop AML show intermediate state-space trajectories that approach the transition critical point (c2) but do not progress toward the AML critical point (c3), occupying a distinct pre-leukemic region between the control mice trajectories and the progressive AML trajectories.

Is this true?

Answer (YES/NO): NO